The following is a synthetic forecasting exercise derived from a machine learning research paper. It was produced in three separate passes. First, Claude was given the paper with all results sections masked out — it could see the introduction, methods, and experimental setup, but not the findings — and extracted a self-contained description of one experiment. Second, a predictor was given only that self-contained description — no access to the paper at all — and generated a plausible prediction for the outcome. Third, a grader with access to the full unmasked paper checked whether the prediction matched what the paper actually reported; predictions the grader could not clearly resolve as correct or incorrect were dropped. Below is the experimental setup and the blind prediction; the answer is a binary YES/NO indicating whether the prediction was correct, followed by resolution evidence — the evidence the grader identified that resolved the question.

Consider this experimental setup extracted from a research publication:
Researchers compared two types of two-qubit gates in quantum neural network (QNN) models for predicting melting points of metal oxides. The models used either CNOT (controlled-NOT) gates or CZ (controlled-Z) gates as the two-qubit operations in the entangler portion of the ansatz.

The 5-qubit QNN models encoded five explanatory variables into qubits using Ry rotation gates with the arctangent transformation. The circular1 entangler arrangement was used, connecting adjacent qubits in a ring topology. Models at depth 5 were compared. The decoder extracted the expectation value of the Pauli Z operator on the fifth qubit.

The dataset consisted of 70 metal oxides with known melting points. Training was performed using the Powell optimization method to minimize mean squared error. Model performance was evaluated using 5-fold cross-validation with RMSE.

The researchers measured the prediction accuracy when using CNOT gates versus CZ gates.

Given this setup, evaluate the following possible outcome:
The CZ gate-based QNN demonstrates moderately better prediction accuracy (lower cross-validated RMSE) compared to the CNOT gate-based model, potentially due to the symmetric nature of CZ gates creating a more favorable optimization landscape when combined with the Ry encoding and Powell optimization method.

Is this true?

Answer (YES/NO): NO